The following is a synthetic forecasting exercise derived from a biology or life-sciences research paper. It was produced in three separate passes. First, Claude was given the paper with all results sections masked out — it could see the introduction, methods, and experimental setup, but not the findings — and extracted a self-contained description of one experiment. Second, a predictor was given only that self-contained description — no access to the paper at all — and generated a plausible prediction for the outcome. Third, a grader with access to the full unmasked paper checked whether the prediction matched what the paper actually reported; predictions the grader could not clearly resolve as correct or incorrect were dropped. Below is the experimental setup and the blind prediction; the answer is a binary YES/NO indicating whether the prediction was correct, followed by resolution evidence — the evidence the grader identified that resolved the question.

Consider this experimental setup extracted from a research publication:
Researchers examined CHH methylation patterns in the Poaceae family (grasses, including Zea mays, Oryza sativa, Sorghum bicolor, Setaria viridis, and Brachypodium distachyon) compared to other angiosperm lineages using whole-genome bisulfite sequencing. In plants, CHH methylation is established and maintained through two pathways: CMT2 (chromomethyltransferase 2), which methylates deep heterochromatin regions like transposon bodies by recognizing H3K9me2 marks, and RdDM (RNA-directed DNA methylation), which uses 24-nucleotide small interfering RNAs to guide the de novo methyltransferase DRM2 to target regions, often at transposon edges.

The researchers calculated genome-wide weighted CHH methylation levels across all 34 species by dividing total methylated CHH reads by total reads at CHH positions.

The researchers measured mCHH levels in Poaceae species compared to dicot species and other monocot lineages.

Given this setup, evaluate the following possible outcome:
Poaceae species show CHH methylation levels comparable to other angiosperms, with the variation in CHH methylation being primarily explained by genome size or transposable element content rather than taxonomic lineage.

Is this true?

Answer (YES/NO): NO